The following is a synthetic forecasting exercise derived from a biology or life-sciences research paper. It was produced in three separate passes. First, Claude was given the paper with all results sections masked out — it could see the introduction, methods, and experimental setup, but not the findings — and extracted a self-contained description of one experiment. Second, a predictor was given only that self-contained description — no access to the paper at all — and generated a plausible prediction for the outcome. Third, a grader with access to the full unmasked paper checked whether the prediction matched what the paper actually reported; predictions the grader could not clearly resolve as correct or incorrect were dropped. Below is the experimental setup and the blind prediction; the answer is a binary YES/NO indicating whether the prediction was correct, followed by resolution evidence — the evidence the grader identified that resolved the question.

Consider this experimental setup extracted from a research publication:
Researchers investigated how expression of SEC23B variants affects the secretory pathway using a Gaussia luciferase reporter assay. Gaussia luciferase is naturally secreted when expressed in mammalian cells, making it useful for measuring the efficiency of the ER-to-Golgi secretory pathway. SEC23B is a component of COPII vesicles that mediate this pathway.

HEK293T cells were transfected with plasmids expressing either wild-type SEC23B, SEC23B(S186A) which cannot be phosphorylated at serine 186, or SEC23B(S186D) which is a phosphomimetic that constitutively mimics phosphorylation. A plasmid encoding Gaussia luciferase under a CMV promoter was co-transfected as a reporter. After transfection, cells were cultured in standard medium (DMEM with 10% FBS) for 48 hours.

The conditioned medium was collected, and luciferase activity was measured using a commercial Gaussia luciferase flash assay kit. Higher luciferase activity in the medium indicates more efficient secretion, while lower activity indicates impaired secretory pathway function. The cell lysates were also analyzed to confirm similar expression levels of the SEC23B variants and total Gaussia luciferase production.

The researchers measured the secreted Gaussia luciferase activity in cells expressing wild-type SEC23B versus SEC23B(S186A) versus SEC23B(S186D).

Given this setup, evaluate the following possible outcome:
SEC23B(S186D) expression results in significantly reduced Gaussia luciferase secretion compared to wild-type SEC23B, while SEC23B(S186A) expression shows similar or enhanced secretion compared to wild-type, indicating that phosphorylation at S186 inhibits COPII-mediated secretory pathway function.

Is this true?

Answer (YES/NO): YES